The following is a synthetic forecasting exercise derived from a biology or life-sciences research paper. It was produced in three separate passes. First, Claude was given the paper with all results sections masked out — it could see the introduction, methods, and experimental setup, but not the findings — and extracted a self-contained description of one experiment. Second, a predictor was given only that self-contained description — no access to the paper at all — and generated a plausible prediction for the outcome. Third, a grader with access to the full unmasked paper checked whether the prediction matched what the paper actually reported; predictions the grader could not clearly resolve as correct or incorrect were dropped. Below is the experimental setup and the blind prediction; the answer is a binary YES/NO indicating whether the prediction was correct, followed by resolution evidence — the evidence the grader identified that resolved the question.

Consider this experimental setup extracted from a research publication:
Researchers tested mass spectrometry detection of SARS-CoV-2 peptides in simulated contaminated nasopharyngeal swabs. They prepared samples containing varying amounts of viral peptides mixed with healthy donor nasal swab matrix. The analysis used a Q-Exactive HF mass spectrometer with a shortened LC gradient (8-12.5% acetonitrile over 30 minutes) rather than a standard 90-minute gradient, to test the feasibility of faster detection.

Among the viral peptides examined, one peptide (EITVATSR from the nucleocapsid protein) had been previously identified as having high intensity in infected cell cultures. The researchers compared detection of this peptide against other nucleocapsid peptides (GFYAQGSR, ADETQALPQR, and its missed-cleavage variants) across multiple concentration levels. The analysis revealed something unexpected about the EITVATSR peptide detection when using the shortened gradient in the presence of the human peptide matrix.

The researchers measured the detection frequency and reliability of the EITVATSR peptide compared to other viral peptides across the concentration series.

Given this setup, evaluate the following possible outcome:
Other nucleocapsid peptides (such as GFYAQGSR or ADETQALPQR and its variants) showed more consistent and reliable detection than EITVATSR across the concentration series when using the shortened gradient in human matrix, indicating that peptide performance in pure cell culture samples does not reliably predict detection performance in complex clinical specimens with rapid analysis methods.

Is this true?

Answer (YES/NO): YES